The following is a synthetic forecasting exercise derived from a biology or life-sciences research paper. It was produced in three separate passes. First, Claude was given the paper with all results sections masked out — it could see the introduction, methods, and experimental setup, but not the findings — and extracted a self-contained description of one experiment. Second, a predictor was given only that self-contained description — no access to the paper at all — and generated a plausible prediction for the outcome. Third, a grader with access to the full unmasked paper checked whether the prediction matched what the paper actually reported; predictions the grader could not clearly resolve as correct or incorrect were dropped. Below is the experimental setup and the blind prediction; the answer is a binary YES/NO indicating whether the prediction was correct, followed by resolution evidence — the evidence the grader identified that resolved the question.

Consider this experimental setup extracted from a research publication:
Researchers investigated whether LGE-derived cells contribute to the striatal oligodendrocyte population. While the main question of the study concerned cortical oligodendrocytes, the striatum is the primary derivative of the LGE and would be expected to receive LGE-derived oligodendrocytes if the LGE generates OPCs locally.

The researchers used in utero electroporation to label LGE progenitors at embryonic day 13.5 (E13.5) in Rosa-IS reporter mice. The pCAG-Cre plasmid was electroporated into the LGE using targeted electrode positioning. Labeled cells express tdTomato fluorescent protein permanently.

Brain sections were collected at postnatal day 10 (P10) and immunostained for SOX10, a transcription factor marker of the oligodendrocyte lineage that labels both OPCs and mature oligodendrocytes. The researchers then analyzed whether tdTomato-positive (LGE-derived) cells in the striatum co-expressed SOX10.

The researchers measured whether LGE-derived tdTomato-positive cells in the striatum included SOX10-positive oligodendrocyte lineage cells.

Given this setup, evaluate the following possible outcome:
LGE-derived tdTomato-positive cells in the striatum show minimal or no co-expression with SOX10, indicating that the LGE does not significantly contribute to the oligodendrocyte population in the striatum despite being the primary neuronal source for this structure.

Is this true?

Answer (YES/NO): NO